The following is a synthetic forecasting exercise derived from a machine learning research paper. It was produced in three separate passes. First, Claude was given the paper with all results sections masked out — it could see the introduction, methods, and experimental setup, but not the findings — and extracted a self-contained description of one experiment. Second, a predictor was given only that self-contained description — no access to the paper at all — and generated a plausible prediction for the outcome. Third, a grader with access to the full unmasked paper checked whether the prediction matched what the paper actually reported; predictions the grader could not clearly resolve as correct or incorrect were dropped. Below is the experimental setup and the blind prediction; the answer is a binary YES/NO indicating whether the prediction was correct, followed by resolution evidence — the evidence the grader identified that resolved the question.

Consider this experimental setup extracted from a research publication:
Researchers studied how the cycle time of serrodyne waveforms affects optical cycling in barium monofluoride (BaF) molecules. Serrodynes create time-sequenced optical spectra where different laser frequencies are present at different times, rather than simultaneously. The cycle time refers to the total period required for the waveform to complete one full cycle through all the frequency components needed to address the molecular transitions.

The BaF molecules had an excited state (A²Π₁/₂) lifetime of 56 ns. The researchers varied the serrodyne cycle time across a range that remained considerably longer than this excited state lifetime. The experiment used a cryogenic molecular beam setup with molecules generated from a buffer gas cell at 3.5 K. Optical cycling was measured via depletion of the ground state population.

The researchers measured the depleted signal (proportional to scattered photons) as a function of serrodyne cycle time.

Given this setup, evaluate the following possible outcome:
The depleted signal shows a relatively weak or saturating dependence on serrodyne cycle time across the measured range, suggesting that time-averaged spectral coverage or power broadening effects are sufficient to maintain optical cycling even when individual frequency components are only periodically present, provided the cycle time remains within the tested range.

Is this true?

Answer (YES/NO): NO